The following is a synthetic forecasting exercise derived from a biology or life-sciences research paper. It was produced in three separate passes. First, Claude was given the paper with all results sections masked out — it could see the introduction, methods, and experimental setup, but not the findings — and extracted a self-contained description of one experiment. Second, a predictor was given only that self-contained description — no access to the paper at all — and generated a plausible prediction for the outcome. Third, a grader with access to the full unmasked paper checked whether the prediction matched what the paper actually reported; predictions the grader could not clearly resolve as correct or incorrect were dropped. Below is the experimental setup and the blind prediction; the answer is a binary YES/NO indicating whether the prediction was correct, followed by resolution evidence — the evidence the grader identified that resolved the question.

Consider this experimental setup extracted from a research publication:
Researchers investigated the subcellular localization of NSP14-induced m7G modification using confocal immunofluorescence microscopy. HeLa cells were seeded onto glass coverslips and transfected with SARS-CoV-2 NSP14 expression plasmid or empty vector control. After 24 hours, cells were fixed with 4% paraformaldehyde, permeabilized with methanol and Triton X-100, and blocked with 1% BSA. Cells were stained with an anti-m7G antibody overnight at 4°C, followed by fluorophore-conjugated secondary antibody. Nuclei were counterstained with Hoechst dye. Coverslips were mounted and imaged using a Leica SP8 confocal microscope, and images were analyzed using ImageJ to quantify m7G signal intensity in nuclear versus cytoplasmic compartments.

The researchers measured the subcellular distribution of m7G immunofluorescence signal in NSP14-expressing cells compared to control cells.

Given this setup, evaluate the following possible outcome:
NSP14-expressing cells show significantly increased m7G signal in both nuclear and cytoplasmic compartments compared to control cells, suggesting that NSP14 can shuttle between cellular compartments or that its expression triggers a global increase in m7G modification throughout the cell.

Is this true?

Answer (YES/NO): NO